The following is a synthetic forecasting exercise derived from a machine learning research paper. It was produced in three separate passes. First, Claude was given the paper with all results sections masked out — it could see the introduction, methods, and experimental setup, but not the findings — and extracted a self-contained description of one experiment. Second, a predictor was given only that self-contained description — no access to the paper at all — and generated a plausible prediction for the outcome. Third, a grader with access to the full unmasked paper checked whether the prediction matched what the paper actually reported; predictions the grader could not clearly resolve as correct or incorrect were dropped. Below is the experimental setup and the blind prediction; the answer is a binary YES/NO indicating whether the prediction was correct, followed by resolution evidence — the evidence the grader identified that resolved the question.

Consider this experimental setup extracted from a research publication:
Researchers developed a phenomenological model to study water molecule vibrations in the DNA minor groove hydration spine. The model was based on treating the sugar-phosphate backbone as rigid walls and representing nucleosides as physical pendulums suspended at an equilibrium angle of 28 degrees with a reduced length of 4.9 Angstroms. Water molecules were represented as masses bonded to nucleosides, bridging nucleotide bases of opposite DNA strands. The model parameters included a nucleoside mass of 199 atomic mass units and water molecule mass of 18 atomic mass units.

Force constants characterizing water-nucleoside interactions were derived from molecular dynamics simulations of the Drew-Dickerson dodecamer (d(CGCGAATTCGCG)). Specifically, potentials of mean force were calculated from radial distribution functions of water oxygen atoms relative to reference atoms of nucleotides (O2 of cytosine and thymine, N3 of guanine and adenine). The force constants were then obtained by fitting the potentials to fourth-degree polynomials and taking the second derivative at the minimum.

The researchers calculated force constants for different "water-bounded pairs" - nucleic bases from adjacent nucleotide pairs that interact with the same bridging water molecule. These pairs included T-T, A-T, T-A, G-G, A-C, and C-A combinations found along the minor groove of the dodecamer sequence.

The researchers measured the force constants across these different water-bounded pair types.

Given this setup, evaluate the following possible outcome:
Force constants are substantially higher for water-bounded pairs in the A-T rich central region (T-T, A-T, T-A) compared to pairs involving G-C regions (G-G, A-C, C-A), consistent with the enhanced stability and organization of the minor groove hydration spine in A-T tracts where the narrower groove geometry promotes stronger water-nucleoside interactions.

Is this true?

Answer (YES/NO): NO